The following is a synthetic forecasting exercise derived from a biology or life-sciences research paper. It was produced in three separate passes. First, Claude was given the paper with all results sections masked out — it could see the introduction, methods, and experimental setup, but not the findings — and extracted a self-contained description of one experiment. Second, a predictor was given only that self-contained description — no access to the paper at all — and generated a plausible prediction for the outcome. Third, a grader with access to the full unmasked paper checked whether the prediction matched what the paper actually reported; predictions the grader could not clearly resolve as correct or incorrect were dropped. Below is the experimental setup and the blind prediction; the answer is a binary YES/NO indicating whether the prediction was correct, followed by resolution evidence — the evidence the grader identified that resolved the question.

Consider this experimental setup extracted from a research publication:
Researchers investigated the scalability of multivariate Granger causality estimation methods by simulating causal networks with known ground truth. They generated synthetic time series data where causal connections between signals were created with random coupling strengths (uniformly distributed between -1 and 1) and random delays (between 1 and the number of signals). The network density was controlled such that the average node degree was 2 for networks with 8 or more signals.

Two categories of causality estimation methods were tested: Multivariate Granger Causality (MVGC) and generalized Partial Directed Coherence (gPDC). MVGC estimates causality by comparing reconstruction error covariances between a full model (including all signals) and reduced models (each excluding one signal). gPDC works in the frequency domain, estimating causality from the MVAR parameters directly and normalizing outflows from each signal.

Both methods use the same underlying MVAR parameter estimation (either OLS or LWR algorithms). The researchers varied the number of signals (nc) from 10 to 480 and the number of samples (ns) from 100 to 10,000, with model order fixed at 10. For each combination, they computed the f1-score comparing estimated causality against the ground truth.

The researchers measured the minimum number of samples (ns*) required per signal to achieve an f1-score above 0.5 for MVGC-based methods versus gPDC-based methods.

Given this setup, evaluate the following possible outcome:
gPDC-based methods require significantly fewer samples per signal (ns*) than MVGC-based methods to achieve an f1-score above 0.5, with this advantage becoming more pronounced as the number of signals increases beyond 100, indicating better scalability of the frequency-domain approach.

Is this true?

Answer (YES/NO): NO